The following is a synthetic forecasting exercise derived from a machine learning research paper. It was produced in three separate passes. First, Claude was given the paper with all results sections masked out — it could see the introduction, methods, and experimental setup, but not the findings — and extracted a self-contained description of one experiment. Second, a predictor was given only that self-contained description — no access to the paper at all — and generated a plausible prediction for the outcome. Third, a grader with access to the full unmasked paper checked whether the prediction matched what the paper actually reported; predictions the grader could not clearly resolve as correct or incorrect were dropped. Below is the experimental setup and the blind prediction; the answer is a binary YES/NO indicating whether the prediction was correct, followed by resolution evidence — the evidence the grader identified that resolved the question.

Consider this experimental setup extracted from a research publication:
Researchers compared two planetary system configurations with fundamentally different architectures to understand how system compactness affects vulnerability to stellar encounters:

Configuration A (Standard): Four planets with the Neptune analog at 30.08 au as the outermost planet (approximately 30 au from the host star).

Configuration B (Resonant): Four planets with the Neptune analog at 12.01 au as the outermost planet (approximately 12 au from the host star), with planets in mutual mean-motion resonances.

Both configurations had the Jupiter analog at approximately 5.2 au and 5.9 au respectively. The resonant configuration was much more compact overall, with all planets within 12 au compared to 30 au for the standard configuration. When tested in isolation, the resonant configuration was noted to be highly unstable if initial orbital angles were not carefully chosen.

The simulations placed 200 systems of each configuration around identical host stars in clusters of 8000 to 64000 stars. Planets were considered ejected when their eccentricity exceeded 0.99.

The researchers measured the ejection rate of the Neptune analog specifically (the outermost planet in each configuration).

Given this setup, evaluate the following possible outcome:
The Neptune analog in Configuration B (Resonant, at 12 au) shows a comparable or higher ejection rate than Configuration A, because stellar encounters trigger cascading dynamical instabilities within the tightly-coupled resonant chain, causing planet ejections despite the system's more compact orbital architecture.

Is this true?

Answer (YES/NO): YES